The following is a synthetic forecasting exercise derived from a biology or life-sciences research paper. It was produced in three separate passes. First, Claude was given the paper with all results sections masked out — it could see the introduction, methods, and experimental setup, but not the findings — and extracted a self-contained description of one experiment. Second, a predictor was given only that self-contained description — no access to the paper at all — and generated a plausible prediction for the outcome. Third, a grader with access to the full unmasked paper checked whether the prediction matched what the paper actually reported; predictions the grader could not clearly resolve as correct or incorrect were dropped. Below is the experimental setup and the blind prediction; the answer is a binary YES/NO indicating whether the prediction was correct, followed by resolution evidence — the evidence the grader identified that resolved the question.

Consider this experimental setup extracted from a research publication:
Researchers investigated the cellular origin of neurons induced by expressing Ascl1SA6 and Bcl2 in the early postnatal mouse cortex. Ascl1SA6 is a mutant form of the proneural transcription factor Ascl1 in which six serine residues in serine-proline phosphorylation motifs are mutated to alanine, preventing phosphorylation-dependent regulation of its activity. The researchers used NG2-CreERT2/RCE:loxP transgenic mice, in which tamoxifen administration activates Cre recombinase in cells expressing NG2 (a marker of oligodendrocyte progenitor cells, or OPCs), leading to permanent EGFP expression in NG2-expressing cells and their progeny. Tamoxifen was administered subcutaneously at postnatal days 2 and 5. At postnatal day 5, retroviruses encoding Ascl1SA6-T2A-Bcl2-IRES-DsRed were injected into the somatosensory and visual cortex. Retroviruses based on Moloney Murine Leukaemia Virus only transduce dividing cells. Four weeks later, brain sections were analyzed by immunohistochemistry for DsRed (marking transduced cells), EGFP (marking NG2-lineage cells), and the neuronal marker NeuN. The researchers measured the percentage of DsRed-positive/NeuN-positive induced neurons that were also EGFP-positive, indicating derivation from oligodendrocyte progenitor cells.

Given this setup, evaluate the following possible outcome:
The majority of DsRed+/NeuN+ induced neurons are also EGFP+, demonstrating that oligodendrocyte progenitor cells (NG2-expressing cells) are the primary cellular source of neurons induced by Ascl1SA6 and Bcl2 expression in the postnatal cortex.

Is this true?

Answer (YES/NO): NO